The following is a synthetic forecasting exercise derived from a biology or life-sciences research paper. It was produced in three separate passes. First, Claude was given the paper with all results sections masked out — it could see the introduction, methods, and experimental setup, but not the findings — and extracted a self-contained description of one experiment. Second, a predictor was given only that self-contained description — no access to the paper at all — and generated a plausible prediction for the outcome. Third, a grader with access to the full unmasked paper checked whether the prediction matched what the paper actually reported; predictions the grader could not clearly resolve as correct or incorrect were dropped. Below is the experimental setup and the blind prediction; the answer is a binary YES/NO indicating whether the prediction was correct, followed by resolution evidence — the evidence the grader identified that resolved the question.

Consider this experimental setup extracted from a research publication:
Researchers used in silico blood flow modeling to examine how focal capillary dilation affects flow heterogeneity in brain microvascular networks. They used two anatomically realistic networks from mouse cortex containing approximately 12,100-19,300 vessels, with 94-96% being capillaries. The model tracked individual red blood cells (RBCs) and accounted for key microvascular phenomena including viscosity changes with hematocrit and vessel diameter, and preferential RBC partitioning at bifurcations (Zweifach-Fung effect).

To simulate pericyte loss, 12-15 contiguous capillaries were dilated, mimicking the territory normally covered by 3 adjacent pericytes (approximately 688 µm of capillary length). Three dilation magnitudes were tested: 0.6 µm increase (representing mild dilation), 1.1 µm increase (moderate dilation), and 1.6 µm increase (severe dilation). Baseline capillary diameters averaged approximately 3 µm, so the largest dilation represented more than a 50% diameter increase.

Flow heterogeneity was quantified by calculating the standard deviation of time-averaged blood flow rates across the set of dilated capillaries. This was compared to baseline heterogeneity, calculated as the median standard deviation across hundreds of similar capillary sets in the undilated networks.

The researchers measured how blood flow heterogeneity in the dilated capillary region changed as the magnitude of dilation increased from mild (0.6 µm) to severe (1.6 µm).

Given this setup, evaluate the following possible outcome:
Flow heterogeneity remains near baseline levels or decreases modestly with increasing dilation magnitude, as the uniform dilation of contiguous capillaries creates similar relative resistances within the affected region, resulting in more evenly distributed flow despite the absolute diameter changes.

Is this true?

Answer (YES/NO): NO